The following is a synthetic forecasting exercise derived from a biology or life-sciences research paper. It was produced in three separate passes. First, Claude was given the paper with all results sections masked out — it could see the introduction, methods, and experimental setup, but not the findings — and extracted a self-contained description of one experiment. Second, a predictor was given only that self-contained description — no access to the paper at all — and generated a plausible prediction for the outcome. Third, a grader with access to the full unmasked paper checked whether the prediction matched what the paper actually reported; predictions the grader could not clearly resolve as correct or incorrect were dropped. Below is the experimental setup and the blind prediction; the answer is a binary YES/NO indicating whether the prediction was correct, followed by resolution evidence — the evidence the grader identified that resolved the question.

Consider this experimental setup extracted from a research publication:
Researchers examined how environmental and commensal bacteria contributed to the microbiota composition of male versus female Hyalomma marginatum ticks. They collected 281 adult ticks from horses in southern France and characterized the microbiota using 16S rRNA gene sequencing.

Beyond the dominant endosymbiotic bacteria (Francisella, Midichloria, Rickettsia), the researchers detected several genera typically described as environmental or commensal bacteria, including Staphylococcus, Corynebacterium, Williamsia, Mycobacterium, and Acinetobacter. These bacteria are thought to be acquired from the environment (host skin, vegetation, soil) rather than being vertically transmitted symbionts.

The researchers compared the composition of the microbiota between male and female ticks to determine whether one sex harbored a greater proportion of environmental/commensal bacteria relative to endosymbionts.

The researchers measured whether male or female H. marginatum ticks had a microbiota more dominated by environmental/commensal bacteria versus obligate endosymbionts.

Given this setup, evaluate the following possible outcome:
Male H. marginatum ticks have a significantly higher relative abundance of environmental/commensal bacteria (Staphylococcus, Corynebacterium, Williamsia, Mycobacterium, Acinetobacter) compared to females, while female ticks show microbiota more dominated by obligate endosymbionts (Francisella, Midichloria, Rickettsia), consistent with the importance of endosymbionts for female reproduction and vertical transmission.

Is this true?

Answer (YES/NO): YES